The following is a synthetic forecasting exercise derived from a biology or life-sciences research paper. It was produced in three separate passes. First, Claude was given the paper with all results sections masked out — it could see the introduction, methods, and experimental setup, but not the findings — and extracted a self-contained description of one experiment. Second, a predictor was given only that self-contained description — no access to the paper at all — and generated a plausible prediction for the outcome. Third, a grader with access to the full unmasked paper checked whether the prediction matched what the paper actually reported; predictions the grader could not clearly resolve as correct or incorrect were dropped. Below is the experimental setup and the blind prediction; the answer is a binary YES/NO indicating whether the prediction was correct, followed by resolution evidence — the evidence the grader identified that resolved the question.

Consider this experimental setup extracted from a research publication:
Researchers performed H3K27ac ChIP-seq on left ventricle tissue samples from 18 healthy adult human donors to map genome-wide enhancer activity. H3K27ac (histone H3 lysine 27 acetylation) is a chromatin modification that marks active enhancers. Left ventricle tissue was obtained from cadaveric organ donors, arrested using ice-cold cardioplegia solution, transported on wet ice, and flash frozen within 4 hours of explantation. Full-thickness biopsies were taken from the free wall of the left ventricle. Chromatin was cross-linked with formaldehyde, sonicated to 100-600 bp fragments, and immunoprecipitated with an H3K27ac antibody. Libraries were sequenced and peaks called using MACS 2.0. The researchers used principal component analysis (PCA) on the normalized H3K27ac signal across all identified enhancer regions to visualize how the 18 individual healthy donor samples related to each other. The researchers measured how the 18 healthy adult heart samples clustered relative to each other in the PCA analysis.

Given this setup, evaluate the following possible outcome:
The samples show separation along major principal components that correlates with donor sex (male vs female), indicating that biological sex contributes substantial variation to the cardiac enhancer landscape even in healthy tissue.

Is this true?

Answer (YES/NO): NO